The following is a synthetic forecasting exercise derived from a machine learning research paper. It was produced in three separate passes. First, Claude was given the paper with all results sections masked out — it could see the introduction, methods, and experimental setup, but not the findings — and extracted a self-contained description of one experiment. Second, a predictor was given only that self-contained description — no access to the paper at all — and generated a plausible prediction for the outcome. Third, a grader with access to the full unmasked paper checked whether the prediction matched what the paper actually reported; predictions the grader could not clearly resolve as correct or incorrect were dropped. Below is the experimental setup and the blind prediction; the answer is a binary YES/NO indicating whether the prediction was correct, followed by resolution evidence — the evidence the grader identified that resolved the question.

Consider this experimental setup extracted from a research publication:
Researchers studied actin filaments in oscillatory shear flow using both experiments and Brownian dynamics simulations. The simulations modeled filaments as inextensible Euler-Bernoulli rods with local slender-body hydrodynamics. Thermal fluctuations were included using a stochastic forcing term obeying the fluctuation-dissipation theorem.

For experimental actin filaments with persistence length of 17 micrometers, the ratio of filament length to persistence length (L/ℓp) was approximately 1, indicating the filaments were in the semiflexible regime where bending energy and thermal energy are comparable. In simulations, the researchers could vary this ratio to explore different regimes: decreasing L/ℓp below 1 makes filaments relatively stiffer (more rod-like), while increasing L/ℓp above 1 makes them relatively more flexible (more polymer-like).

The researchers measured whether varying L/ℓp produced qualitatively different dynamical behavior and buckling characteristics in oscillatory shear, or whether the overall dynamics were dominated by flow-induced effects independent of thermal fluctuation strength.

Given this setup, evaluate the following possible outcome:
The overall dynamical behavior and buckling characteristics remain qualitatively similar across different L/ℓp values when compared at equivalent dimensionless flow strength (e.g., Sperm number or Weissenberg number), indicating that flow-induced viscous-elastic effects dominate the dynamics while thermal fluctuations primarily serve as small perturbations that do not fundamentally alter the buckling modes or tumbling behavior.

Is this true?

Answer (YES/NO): YES